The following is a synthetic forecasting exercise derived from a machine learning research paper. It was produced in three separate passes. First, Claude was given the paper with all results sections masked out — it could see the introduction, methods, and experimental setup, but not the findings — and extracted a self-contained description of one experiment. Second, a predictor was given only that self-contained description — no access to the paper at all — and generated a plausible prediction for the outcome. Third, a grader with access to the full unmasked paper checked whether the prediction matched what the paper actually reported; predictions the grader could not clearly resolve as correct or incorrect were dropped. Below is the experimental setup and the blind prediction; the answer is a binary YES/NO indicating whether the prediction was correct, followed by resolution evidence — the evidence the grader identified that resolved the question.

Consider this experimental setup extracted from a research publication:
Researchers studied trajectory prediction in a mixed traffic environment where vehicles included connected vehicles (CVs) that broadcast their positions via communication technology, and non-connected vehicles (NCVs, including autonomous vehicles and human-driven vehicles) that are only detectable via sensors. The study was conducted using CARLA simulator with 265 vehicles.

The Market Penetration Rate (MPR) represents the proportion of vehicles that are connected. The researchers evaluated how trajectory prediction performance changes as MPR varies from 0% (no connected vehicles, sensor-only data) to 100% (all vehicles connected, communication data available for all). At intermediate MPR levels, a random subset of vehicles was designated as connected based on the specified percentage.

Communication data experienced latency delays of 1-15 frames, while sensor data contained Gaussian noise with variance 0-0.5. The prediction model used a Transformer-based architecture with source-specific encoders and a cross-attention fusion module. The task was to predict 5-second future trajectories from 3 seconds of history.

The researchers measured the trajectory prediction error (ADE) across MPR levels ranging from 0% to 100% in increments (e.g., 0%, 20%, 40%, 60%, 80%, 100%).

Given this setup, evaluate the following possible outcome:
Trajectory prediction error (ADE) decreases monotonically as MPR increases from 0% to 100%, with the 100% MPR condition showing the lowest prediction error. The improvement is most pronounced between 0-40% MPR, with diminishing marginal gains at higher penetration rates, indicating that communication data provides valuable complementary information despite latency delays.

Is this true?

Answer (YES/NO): NO